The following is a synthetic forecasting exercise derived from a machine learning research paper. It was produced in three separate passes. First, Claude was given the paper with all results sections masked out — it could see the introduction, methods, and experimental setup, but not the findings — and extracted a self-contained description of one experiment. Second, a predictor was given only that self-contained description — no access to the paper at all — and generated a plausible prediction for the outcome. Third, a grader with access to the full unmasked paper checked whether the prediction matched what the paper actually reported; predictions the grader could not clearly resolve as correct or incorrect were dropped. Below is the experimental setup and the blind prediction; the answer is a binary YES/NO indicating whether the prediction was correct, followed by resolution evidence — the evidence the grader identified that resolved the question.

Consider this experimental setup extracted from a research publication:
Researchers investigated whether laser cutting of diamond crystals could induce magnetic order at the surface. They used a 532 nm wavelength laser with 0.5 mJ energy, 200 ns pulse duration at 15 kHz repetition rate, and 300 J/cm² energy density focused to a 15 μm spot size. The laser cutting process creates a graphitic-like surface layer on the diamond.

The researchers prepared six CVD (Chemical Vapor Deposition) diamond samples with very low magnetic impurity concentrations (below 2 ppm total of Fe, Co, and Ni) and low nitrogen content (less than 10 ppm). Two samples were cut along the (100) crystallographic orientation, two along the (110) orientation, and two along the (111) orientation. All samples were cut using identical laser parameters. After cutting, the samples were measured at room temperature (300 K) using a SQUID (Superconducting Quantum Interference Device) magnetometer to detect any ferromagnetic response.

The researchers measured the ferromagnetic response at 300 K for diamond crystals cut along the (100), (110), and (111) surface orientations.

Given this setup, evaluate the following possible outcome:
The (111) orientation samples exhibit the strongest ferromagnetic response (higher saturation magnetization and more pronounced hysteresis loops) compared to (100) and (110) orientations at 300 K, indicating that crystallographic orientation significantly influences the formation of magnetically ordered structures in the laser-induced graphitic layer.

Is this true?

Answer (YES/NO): NO